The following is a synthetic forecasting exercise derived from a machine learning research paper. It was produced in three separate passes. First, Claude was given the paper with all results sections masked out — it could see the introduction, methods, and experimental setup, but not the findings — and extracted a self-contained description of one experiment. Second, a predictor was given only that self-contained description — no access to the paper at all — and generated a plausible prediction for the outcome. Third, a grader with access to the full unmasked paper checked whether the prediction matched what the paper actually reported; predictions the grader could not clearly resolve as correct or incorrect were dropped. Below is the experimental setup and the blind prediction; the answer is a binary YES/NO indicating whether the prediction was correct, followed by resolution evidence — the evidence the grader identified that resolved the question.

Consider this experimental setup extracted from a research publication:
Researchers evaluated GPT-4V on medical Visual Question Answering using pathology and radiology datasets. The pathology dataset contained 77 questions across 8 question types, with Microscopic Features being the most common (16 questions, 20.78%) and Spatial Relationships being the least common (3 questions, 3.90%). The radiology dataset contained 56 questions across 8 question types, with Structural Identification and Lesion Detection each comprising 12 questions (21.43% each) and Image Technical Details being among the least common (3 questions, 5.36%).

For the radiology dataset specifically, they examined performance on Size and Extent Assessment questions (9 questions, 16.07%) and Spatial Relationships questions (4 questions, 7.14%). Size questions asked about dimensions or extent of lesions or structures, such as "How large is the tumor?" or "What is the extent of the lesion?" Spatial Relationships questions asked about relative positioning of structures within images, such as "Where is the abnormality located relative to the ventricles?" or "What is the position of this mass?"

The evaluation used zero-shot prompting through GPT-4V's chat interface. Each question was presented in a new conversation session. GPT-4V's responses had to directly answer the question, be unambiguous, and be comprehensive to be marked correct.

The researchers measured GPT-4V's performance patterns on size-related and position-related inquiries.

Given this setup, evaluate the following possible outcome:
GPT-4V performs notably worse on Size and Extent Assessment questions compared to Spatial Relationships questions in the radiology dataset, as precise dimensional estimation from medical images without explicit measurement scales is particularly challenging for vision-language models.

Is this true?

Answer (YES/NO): NO